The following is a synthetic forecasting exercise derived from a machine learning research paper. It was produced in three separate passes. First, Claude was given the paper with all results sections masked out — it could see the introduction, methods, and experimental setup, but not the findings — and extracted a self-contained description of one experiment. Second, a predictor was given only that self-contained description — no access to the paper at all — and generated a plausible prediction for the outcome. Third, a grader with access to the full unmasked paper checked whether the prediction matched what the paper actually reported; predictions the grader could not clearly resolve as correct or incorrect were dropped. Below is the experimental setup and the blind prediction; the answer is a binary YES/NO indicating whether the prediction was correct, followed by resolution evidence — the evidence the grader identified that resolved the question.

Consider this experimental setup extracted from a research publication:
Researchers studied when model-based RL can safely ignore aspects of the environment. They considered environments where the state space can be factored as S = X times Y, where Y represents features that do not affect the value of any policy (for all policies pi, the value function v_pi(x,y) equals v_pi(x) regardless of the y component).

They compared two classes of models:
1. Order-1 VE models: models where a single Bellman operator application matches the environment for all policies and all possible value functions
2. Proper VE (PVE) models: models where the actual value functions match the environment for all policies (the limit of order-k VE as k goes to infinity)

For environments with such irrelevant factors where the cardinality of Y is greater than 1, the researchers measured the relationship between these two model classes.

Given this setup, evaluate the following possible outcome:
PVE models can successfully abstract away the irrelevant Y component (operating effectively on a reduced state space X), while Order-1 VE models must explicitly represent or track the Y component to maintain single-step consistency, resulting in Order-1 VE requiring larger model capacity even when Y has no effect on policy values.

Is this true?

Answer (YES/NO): NO